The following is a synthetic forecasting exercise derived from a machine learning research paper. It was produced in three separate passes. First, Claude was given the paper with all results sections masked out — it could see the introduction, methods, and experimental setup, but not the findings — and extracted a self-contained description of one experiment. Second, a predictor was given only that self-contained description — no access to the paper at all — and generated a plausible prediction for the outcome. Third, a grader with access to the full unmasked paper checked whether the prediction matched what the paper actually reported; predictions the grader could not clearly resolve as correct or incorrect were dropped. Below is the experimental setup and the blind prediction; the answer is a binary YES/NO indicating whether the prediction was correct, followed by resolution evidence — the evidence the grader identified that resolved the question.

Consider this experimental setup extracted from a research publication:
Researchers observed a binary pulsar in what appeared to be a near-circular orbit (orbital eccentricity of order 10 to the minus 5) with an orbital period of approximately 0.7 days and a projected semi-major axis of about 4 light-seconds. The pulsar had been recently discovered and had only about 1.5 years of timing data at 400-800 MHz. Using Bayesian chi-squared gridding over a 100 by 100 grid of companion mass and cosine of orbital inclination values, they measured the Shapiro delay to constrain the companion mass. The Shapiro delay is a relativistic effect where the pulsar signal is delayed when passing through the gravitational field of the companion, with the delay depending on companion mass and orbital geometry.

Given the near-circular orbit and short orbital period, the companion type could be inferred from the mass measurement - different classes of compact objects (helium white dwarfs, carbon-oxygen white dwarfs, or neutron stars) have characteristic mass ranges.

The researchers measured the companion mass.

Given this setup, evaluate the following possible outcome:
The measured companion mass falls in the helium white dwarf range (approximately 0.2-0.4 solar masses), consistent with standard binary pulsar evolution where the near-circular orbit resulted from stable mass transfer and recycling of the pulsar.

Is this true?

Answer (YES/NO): NO